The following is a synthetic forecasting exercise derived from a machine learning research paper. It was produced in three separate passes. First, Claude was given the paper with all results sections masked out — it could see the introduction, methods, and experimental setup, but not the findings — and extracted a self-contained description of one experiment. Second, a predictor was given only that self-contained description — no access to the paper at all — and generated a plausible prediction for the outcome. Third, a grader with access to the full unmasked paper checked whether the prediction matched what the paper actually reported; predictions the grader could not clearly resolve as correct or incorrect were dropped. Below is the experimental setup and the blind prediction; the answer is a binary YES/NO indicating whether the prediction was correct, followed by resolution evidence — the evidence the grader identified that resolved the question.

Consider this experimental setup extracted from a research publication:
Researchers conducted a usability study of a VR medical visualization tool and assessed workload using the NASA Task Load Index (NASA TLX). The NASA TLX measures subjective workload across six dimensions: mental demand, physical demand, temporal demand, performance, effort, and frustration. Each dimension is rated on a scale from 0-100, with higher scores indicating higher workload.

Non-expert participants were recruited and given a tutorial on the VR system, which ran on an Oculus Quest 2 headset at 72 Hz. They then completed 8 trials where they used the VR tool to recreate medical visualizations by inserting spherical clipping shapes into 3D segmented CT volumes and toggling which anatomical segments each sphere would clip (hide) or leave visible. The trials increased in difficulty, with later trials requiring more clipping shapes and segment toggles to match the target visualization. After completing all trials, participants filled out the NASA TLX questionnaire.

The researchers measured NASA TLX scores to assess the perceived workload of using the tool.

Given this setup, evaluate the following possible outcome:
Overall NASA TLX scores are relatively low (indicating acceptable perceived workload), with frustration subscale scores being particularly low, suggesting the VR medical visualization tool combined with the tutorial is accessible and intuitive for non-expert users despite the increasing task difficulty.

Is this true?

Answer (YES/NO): YES